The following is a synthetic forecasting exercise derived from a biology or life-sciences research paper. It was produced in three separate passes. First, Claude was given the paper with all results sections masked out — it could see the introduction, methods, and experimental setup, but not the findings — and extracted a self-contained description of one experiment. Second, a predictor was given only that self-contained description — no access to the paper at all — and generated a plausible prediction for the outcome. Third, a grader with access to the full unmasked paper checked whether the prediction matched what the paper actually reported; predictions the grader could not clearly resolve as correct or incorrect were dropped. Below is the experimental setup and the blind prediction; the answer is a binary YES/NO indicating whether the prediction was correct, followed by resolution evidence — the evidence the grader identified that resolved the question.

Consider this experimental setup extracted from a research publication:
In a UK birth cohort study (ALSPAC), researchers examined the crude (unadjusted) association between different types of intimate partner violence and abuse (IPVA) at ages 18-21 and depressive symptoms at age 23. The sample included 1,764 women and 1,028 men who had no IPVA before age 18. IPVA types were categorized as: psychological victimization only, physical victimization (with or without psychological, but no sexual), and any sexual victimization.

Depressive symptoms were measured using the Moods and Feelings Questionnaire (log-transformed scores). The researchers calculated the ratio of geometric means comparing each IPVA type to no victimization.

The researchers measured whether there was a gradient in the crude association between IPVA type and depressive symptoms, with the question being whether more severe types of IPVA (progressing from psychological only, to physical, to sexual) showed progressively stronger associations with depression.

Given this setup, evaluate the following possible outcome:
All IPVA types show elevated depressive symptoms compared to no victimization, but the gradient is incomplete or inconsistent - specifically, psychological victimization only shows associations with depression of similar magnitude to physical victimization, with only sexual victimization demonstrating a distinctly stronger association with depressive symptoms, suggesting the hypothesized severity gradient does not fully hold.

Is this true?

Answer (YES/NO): NO